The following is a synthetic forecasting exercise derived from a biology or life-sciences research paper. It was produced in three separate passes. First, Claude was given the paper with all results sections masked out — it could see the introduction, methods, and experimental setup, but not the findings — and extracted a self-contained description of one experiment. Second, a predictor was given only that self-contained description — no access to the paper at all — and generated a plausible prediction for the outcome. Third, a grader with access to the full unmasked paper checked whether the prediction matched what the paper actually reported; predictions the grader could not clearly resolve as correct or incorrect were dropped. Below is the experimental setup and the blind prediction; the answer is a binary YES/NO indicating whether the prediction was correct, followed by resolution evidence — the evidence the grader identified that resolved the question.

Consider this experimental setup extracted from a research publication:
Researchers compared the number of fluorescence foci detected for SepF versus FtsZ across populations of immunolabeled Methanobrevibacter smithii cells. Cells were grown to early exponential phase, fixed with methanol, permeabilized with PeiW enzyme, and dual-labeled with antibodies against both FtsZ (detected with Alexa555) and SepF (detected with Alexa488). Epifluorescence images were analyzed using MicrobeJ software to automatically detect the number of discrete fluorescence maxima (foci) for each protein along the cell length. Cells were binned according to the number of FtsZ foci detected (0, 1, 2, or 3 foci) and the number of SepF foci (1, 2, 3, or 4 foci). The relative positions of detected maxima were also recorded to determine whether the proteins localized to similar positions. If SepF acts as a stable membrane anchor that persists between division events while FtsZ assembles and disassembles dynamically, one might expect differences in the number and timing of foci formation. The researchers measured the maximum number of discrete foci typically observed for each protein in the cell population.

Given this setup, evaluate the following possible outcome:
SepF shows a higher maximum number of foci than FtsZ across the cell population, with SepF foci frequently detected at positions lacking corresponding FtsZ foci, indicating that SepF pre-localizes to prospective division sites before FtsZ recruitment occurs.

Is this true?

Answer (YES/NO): YES